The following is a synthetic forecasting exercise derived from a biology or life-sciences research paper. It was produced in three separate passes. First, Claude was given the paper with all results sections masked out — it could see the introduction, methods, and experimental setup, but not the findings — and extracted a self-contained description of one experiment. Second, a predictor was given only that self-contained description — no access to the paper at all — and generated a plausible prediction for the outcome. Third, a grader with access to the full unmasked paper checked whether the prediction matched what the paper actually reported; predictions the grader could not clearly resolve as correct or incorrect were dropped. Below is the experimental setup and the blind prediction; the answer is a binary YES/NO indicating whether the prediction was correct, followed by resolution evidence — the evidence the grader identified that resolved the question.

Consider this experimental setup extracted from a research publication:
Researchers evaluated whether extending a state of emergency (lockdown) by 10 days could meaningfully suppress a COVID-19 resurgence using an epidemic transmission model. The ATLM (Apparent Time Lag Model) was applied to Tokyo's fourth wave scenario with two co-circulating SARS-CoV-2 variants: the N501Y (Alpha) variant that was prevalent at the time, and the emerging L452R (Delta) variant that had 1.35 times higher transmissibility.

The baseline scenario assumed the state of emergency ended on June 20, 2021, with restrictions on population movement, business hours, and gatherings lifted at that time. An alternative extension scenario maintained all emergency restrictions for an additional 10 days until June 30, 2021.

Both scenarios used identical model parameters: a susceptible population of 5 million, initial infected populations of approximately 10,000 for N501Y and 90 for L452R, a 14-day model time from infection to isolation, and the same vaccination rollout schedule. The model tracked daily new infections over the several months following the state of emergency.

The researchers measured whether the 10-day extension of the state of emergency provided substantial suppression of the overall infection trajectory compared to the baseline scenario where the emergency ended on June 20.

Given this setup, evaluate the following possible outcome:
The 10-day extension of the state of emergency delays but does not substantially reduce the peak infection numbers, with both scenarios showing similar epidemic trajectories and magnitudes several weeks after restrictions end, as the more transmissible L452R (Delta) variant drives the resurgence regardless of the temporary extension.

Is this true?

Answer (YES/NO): YES